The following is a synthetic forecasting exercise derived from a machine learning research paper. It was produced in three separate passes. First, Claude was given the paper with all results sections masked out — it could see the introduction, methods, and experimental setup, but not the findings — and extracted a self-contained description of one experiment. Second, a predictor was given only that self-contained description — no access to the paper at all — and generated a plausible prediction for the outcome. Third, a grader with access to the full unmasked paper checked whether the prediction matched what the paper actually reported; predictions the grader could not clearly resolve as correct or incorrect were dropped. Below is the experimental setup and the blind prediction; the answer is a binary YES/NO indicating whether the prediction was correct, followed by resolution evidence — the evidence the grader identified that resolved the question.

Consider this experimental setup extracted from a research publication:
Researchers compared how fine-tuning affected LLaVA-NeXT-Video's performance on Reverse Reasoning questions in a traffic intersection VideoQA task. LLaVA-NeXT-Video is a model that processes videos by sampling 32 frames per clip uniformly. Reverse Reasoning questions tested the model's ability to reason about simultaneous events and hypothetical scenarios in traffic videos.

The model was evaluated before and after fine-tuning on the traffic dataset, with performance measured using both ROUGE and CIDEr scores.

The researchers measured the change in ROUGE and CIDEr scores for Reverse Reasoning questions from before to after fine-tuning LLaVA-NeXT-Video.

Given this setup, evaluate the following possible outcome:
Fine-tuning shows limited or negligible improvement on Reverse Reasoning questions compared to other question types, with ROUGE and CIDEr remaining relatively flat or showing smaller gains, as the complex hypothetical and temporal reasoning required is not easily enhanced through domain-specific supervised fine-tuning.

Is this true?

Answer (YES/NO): NO